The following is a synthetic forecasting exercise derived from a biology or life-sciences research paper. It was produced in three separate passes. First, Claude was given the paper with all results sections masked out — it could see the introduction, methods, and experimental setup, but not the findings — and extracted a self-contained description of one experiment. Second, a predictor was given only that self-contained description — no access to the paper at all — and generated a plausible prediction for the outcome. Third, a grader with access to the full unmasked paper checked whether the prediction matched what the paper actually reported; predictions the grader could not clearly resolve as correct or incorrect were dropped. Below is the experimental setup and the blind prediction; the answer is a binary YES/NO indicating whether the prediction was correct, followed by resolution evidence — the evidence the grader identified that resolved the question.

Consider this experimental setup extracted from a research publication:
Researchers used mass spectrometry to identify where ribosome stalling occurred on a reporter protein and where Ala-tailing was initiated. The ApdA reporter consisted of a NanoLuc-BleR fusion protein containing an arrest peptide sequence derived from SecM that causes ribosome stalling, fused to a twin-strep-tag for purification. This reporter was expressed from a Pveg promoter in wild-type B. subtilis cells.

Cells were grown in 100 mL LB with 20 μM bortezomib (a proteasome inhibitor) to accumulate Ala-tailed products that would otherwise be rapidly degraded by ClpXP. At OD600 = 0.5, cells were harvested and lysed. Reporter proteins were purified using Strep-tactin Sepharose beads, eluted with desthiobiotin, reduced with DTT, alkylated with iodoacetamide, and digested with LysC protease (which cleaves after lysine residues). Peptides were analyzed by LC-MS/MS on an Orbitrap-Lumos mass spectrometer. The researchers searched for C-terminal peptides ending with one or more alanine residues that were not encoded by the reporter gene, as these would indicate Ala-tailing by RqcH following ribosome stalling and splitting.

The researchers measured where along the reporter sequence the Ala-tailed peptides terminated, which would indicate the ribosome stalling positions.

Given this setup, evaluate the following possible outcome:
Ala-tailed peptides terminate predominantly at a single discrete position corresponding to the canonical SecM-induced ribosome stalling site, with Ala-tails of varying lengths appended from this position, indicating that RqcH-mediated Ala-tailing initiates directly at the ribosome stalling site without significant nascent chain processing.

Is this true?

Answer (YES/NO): YES